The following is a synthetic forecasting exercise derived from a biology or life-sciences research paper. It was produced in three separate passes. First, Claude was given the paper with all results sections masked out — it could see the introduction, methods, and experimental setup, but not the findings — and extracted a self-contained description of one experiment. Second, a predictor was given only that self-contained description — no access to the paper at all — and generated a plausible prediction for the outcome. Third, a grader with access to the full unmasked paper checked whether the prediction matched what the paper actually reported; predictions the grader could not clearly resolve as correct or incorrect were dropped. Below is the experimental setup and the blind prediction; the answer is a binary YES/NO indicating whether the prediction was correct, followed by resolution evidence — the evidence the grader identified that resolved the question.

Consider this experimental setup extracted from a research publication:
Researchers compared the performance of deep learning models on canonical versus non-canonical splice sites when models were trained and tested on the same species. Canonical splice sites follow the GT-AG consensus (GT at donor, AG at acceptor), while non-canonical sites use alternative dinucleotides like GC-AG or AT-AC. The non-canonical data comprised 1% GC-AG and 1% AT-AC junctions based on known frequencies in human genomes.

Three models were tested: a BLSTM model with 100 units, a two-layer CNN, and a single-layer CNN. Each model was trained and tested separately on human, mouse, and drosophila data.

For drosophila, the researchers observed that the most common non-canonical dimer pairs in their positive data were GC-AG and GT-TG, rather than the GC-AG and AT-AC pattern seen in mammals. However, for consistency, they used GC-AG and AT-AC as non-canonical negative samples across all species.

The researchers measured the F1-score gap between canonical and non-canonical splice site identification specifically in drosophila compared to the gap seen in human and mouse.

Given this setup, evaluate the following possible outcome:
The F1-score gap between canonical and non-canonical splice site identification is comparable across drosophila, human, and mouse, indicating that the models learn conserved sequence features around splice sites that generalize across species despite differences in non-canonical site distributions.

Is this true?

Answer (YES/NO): NO